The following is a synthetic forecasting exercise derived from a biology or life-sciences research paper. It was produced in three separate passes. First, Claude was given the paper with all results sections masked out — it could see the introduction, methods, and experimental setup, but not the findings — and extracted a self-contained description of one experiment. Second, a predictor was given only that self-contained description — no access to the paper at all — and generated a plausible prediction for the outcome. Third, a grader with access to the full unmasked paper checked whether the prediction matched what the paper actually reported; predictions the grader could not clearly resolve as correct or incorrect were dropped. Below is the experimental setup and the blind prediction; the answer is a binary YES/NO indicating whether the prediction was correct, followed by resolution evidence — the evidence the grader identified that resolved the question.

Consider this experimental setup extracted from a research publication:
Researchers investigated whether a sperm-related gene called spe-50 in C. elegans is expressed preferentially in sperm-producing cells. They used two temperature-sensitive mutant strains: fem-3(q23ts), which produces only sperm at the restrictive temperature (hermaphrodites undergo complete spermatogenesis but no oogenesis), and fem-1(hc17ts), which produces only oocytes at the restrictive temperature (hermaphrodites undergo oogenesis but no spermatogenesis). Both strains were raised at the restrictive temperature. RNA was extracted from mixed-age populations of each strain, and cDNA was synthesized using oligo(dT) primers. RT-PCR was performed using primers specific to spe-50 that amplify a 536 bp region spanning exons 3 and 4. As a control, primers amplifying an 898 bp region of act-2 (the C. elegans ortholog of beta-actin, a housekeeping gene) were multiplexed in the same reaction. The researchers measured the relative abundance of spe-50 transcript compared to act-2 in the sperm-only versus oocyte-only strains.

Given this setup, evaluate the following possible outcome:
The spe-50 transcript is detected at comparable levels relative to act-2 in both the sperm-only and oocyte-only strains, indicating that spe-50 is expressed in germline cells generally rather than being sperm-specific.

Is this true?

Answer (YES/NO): NO